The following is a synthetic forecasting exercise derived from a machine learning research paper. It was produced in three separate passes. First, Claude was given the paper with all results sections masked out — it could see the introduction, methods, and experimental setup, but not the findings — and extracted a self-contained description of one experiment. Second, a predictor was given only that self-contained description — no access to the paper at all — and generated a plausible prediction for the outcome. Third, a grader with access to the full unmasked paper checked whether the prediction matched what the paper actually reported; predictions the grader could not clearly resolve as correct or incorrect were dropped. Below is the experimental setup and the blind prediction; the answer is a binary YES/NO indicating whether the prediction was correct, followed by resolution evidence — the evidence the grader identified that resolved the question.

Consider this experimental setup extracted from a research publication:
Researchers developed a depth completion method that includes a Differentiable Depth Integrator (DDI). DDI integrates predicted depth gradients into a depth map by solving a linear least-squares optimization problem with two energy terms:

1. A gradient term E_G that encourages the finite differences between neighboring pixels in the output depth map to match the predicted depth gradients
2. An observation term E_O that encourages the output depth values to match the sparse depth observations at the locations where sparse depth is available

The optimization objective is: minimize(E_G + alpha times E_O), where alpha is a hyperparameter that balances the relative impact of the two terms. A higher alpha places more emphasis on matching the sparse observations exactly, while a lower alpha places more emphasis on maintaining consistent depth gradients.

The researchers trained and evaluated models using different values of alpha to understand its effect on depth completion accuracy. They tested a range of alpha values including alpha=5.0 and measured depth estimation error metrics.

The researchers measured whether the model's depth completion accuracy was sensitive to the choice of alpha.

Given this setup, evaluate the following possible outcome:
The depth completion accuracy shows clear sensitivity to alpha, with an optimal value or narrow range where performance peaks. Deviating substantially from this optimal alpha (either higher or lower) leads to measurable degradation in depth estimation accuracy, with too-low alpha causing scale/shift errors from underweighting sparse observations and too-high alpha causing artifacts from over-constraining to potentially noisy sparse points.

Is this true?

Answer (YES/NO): NO